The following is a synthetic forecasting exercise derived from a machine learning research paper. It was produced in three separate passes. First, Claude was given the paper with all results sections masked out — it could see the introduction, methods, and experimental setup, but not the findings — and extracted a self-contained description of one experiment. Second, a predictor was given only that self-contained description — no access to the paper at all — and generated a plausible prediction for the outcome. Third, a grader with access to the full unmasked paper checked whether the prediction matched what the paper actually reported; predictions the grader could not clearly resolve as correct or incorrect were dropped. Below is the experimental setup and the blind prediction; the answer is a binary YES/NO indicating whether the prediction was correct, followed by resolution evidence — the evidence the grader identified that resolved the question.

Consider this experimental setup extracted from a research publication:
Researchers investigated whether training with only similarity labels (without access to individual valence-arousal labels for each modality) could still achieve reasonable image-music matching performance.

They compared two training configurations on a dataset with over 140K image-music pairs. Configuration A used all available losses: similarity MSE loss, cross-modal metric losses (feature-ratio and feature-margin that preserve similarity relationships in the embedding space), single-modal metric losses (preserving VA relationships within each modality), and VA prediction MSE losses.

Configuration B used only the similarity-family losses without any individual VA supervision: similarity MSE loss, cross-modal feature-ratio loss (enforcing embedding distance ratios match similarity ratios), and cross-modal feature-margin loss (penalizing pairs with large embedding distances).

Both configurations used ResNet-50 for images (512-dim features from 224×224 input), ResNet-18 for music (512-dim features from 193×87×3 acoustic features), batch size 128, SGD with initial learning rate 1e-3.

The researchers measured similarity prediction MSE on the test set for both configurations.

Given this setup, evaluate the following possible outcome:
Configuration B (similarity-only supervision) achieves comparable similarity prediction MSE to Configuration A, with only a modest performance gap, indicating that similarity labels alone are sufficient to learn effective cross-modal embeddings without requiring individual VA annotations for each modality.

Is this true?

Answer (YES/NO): YES